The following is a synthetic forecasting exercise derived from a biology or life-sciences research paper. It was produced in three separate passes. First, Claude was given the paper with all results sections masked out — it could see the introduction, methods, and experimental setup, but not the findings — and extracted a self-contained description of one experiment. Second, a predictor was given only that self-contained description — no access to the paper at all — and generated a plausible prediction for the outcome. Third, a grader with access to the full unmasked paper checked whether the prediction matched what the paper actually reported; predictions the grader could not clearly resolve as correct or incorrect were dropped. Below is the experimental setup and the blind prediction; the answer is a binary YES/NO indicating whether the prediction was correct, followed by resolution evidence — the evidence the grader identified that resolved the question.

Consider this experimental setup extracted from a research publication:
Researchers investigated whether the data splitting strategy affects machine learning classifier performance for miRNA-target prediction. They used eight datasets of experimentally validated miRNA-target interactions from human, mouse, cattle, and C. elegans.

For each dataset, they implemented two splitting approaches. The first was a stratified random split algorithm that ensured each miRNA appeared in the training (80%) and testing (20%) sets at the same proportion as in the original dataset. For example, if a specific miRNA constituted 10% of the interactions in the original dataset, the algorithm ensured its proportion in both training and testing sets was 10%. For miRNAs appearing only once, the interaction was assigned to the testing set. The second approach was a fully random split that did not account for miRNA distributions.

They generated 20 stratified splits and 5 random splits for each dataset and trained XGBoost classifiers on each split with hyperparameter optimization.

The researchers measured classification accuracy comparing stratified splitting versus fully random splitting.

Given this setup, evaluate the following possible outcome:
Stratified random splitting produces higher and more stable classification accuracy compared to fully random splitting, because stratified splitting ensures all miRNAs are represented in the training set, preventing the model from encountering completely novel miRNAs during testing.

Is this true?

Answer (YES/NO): NO